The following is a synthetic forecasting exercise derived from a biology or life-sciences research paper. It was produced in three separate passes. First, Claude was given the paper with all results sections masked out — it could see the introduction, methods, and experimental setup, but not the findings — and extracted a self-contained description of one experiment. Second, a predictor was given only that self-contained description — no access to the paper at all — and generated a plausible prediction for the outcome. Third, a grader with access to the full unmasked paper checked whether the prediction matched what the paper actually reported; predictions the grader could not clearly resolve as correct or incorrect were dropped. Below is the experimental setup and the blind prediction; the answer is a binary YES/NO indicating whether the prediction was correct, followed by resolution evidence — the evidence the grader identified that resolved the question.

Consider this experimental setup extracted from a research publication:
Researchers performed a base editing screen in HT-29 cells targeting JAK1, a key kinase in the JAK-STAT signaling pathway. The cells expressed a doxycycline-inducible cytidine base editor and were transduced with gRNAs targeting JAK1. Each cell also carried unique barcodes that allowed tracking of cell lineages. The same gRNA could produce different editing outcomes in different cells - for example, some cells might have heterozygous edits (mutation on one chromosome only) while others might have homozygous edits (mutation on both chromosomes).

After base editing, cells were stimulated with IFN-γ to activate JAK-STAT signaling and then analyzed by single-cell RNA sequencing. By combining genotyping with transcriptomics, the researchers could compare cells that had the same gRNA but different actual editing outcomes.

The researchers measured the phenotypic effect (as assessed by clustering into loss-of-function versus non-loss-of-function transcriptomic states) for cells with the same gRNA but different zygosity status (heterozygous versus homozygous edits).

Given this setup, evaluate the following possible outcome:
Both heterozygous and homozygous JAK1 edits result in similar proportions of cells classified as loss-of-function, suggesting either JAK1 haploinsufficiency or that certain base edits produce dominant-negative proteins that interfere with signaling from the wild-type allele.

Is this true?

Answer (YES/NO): NO